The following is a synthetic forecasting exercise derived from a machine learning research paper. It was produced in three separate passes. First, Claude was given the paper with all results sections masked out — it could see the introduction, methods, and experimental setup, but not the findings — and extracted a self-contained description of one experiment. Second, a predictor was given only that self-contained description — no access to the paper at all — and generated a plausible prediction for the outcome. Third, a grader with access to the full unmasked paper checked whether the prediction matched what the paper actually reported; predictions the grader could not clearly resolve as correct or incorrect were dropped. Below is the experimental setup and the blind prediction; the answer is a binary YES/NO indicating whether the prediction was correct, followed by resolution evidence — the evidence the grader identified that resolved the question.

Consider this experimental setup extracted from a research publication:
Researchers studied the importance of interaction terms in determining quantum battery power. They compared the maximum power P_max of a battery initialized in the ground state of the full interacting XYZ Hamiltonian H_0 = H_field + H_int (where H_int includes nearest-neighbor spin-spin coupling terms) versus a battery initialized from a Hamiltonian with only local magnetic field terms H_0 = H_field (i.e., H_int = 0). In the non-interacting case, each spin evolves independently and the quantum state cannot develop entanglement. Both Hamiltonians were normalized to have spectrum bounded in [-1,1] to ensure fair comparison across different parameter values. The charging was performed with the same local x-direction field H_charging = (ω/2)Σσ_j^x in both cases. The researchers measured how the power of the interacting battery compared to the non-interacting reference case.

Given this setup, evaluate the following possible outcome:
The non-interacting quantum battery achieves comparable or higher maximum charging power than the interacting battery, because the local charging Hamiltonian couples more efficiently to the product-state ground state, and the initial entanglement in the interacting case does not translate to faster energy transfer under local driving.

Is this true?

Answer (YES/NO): NO